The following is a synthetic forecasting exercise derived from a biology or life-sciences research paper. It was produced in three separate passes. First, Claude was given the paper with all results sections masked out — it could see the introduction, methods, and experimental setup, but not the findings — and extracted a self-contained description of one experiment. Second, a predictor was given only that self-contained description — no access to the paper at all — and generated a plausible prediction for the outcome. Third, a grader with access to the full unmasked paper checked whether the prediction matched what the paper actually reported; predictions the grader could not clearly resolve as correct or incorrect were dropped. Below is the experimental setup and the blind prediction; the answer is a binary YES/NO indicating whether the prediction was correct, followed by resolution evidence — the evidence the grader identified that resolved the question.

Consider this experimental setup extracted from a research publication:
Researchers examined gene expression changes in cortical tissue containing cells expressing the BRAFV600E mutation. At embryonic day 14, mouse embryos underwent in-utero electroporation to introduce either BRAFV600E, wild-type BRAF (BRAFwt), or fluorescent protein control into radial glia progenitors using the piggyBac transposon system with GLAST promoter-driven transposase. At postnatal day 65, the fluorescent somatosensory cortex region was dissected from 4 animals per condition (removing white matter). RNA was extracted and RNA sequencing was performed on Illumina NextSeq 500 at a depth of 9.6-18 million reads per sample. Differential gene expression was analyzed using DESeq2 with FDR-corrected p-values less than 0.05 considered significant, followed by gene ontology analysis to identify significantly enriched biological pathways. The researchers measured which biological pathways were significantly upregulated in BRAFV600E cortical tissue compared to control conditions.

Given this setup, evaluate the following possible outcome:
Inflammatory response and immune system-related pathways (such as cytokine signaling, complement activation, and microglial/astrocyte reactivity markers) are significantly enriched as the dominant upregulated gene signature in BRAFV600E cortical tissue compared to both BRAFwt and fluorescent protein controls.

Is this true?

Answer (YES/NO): YES